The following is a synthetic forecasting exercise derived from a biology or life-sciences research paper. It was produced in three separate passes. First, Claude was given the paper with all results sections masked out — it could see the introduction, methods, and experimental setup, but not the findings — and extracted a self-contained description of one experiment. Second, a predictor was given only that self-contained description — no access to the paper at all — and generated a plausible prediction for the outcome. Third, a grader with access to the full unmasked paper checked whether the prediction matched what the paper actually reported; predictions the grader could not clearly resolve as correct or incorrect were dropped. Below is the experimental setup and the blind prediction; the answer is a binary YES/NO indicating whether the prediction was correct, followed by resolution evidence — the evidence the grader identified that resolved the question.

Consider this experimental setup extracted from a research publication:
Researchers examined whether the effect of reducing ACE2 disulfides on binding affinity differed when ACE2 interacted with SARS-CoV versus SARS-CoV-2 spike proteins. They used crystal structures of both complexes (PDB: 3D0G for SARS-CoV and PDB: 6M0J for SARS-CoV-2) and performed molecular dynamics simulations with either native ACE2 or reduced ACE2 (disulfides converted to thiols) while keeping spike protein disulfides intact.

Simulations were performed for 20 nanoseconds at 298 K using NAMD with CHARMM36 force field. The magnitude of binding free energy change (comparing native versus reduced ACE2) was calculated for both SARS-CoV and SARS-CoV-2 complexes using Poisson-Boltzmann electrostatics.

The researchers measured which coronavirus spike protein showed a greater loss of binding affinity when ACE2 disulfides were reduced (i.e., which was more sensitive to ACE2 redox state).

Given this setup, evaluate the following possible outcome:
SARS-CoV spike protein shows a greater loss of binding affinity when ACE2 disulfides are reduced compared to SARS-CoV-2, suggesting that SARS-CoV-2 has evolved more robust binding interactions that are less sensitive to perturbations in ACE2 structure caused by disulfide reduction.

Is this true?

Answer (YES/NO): NO